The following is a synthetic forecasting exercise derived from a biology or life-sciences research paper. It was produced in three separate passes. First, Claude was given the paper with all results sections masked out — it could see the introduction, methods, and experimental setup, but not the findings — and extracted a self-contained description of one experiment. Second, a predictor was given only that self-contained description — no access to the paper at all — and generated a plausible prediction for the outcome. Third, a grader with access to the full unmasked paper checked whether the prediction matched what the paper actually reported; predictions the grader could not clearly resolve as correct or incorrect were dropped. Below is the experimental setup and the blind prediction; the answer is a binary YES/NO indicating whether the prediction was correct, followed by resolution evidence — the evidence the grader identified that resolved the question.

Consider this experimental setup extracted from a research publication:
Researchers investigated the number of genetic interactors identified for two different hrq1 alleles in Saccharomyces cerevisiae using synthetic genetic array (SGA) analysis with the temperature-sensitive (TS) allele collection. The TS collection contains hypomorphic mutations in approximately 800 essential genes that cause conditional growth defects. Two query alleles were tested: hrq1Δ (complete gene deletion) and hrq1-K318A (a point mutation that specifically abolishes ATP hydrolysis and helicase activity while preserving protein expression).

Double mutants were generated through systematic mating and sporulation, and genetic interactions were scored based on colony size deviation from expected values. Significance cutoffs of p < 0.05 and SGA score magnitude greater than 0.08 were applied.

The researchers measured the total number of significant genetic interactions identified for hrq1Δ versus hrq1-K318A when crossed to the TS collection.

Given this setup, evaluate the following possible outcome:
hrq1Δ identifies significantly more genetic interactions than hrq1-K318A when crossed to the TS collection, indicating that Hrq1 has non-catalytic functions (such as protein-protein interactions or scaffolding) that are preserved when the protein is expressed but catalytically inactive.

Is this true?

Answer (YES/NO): NO